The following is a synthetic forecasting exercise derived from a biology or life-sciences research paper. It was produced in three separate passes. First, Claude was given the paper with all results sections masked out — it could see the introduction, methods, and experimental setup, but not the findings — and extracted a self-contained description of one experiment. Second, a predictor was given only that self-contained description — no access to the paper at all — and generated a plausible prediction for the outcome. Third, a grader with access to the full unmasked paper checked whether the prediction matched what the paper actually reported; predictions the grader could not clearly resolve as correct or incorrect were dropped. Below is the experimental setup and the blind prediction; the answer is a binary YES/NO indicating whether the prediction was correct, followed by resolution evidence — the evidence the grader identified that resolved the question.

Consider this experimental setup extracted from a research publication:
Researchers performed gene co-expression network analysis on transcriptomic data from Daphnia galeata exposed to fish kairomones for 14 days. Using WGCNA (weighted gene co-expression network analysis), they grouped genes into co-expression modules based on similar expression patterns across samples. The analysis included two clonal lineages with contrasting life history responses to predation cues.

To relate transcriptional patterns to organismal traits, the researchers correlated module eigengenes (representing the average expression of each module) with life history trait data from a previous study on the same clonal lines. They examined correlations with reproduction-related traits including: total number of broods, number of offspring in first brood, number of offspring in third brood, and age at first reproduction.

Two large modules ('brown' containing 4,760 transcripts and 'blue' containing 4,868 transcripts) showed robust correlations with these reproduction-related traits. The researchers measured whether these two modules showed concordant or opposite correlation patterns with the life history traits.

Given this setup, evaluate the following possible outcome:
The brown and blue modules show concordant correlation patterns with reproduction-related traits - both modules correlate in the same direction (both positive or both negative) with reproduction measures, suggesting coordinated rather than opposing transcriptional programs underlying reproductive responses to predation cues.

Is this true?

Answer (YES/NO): NO